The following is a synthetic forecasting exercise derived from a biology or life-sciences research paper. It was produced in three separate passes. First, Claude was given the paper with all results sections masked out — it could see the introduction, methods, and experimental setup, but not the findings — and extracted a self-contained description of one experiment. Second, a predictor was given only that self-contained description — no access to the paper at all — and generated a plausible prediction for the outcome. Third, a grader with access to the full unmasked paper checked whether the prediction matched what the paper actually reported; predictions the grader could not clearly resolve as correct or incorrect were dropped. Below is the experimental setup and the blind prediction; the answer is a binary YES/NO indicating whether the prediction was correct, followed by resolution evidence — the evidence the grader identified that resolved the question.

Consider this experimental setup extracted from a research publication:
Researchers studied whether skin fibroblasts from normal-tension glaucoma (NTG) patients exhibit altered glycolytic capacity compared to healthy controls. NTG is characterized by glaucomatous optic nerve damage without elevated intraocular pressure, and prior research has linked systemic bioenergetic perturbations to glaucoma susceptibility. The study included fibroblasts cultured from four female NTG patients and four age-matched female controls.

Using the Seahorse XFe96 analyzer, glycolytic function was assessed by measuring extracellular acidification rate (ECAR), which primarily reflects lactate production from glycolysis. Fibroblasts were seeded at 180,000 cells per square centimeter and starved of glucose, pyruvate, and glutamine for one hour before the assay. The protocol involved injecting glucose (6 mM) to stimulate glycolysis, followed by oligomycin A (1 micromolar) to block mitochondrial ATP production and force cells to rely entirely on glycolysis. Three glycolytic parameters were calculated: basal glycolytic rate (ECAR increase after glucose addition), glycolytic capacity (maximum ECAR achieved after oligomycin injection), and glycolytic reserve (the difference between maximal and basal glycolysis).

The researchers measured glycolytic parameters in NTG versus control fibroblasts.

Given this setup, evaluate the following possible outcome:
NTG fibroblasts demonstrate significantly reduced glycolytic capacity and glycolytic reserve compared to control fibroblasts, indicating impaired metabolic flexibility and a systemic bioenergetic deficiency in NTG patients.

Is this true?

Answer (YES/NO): NO